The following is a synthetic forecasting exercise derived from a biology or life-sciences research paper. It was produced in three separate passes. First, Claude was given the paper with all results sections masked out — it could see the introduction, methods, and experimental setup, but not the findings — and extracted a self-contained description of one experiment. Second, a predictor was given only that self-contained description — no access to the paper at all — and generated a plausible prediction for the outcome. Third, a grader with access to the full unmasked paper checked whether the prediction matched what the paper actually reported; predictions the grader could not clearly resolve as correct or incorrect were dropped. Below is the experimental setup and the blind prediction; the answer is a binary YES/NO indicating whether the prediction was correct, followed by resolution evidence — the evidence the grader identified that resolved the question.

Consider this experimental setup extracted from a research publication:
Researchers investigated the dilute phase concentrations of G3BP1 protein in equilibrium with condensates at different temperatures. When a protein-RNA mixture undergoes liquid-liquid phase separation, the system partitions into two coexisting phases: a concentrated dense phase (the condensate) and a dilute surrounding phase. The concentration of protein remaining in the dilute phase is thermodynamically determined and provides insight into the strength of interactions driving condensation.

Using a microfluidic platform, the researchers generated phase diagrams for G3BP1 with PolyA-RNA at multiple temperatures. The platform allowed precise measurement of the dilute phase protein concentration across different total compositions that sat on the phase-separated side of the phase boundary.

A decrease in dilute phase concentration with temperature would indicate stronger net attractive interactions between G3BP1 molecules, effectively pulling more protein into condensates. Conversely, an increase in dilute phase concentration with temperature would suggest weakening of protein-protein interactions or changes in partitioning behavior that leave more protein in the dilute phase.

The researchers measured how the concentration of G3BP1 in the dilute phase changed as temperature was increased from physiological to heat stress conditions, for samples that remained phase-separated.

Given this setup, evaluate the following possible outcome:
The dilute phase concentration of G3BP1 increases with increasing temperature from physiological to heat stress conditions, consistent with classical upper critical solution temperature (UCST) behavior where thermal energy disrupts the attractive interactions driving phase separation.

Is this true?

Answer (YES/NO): NO